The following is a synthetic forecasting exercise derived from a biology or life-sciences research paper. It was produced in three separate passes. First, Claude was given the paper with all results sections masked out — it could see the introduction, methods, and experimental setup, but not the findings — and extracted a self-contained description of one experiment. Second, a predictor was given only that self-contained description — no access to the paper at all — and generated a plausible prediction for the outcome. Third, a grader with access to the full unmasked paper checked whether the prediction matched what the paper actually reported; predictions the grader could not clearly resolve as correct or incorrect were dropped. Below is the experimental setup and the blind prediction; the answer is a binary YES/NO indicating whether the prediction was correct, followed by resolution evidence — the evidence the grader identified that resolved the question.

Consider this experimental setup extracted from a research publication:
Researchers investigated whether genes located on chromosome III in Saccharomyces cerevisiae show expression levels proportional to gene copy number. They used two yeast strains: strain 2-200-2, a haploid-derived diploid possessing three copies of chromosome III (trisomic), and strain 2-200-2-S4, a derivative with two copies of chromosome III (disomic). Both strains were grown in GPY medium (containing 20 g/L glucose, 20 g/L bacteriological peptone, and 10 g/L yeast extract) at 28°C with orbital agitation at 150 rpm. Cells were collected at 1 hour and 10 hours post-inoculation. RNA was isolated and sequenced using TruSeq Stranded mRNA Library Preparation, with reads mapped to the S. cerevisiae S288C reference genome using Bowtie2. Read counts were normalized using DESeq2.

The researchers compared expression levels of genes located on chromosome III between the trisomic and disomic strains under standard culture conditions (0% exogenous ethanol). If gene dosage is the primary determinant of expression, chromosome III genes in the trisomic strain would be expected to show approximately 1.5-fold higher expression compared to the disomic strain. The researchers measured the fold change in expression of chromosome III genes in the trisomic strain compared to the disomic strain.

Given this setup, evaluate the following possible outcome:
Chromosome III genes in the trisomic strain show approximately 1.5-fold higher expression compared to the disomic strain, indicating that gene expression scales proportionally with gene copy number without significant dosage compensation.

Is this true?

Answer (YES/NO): NO